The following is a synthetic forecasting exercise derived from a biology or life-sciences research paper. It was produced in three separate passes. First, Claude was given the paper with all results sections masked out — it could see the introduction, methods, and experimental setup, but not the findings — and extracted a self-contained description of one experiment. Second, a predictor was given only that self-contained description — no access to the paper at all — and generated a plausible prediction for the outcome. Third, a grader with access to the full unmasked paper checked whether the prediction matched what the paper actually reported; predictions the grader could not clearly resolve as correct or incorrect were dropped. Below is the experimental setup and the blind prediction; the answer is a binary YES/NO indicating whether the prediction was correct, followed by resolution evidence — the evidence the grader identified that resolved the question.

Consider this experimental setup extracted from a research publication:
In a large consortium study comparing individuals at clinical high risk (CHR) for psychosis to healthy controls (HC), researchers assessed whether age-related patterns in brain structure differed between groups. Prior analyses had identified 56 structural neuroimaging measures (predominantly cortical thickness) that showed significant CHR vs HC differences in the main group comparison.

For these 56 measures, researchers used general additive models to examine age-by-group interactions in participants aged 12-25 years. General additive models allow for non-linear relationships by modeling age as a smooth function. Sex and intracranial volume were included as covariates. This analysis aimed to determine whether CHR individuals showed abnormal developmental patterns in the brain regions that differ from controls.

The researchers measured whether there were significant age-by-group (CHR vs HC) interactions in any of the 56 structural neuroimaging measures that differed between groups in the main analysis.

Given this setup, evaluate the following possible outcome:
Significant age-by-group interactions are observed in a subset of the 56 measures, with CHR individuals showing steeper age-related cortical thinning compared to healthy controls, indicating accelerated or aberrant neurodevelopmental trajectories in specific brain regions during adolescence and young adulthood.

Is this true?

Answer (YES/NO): NO